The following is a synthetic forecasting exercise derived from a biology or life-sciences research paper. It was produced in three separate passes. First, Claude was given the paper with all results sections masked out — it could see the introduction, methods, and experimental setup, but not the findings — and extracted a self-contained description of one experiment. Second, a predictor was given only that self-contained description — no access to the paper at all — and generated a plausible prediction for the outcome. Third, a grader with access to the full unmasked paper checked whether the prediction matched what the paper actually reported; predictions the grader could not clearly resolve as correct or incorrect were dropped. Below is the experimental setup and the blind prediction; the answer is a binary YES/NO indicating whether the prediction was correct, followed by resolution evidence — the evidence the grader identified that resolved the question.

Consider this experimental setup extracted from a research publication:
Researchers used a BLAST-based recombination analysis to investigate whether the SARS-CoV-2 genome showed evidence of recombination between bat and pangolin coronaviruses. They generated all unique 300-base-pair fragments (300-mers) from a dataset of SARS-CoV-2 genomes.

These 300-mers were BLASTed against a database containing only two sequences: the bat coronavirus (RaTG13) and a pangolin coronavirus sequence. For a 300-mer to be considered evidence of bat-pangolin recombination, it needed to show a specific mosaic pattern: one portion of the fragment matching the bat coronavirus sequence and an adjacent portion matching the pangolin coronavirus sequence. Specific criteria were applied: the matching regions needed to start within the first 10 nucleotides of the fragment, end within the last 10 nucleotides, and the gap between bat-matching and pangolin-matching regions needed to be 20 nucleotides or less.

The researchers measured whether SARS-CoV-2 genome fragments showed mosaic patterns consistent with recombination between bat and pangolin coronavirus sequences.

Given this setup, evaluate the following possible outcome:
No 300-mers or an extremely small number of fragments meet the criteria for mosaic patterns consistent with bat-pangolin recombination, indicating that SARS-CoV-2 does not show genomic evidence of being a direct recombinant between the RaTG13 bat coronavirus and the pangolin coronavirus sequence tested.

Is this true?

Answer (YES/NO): NO